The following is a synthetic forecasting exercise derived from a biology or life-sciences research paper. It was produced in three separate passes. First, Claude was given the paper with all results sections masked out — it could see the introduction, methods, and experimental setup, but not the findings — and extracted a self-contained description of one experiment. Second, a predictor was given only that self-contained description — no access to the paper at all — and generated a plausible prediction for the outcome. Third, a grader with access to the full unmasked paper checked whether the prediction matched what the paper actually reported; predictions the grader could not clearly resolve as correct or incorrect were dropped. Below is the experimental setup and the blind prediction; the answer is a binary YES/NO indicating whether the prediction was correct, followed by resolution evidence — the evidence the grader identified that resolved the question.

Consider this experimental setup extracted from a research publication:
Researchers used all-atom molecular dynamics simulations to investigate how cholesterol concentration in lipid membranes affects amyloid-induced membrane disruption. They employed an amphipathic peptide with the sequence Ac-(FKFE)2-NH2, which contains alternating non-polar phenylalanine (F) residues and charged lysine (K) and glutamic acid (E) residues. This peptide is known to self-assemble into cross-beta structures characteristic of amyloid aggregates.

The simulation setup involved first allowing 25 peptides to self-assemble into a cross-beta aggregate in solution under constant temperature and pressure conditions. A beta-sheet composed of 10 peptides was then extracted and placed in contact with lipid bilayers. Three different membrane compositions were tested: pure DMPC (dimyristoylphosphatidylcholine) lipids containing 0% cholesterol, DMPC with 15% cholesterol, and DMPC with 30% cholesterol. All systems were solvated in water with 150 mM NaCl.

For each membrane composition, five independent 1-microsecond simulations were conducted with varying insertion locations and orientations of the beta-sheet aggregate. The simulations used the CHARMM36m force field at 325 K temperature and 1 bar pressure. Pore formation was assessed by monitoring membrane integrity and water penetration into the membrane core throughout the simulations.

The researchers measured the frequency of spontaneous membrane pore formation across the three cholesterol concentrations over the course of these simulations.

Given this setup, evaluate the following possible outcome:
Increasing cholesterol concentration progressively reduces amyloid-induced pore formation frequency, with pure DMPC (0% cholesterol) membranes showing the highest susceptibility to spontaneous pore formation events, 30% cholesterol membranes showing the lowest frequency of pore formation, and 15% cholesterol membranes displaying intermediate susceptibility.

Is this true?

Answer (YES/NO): YES